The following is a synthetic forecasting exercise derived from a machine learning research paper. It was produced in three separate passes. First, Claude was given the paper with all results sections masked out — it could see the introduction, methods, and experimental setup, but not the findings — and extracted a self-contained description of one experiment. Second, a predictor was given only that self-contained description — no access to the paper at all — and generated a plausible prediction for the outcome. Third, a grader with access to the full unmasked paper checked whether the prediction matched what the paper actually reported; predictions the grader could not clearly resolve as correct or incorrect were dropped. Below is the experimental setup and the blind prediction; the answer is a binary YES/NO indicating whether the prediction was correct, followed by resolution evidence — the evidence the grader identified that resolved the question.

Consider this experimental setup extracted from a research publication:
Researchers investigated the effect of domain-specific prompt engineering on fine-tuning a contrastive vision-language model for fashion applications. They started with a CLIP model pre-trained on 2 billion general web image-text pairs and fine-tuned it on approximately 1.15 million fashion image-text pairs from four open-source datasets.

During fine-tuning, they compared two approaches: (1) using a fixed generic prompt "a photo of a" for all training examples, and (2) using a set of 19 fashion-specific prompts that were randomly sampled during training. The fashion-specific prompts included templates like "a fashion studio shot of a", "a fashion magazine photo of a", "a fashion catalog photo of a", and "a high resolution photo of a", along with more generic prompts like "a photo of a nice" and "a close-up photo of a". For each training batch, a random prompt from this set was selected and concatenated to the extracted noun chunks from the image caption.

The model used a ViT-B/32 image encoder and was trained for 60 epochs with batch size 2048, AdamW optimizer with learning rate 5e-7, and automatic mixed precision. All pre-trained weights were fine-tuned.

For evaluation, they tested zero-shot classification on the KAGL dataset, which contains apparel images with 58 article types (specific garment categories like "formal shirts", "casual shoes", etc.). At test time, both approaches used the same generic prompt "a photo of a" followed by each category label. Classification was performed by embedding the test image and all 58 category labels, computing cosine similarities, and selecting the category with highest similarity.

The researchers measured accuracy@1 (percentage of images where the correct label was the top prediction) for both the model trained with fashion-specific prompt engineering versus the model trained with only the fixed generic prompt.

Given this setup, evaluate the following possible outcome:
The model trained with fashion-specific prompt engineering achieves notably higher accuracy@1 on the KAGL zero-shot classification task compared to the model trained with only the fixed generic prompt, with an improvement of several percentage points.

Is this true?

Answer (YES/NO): NO